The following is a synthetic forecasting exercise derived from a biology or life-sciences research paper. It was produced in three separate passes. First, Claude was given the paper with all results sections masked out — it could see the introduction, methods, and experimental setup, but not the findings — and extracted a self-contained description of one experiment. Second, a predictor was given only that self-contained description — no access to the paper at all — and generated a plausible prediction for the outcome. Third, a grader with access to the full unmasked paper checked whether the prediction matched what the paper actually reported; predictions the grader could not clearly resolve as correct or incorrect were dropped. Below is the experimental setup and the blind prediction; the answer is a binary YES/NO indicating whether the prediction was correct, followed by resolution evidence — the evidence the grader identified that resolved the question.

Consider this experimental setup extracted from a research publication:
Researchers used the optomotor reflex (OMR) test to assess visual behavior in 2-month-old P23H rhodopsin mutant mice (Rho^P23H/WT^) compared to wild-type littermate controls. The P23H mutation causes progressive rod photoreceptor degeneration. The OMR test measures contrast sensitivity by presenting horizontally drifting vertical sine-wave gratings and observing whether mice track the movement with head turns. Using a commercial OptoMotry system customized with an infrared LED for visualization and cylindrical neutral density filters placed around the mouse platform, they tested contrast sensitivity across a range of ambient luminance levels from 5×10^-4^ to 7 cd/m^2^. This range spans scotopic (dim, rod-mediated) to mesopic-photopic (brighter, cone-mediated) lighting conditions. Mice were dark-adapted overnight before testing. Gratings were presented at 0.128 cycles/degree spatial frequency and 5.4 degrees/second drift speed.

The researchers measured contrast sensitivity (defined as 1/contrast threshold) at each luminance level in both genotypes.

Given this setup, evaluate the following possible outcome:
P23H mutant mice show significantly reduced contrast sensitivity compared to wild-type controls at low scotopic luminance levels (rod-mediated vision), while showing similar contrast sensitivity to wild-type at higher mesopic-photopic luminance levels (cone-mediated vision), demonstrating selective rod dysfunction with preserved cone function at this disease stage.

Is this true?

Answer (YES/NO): NO